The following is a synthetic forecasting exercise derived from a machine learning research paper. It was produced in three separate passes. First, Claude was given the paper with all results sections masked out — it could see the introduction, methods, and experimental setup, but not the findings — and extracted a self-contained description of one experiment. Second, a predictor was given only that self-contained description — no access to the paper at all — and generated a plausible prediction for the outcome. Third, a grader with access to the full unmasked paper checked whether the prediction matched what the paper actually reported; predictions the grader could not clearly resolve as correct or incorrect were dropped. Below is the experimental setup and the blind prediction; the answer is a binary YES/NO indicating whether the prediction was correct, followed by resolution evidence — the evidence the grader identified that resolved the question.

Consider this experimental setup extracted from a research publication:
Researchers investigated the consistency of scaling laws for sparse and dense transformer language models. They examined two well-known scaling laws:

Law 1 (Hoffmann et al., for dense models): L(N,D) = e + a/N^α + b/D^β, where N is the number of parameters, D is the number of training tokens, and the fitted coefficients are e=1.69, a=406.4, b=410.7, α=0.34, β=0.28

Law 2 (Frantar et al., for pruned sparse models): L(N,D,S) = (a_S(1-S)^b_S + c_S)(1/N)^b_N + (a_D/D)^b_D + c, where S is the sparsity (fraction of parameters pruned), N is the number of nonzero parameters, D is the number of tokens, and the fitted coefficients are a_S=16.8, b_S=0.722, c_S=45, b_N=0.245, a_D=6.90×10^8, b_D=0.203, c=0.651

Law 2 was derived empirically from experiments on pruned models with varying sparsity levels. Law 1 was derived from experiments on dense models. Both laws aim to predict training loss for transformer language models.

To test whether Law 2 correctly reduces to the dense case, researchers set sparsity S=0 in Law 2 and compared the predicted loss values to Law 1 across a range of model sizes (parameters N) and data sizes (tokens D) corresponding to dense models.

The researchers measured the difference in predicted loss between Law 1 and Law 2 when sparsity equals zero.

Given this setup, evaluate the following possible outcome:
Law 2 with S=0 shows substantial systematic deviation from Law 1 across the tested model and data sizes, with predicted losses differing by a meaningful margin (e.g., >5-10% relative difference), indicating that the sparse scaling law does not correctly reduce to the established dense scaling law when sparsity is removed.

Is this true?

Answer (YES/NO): YES